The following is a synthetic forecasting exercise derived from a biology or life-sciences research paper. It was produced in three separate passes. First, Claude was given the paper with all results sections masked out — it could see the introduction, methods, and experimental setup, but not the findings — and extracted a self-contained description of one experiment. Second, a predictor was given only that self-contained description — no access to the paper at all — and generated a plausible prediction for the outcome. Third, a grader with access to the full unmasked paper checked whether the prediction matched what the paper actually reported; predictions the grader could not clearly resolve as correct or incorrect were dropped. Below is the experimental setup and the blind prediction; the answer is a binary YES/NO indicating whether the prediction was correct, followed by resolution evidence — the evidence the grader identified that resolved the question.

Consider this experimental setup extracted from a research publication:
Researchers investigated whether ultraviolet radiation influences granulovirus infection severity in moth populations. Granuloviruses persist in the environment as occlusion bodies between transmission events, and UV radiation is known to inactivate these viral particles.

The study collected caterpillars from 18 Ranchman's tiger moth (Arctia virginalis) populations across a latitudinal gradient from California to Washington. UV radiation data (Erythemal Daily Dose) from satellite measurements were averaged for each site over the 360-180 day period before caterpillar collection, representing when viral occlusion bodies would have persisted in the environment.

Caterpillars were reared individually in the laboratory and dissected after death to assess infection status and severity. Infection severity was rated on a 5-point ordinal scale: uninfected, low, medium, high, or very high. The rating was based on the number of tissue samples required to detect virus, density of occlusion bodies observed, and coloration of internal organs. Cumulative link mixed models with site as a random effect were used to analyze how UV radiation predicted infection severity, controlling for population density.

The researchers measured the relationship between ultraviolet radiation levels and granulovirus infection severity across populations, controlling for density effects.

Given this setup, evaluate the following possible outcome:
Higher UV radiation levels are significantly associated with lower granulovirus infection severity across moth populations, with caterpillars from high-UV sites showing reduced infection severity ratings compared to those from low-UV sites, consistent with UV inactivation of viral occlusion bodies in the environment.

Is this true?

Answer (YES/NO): YES